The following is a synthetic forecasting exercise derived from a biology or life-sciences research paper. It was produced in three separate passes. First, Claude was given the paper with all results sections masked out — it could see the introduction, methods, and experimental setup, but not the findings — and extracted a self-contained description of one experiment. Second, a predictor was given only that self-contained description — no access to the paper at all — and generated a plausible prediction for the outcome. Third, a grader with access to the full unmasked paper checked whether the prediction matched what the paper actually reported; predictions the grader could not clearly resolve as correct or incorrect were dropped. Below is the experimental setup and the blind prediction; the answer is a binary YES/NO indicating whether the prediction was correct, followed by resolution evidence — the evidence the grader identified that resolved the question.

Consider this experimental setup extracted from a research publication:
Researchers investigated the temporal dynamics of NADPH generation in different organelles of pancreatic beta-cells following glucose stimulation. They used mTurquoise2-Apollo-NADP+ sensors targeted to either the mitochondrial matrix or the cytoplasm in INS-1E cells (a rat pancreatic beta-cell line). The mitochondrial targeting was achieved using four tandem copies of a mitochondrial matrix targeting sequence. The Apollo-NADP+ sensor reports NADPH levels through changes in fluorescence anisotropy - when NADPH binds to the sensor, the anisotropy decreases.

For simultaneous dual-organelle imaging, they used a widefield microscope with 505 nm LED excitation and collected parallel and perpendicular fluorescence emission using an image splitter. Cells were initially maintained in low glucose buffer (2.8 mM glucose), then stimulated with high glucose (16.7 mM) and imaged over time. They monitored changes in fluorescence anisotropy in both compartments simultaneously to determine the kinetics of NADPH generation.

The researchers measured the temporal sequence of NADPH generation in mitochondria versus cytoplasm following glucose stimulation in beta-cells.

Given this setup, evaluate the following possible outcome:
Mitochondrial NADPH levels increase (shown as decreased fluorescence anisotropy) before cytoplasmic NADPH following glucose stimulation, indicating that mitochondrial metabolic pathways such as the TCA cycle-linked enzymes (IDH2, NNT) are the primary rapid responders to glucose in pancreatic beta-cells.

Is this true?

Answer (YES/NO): NO